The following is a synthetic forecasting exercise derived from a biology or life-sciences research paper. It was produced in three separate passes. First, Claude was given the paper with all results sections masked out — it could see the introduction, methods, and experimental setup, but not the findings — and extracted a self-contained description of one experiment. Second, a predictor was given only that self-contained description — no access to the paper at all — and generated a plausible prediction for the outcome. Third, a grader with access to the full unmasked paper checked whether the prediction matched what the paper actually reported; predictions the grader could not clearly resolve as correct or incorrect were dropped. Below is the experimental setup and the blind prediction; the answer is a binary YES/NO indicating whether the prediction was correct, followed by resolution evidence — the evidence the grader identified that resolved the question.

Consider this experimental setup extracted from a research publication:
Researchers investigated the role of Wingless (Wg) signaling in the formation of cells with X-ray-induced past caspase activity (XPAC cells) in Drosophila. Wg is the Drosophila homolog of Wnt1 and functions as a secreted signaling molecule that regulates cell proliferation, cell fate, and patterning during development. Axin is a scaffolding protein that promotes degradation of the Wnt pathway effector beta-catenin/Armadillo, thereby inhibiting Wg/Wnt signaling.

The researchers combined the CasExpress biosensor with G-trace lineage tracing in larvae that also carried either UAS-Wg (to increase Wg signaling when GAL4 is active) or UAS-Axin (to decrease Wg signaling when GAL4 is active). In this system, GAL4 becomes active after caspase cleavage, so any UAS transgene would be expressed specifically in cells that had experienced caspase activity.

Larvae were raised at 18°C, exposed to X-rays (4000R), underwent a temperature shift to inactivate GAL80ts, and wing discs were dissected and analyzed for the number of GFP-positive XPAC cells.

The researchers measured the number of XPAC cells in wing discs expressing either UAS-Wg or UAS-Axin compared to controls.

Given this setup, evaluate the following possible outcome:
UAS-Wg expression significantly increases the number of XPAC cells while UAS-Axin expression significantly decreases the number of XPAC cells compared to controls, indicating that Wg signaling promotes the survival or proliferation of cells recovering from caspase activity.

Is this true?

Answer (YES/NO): NO